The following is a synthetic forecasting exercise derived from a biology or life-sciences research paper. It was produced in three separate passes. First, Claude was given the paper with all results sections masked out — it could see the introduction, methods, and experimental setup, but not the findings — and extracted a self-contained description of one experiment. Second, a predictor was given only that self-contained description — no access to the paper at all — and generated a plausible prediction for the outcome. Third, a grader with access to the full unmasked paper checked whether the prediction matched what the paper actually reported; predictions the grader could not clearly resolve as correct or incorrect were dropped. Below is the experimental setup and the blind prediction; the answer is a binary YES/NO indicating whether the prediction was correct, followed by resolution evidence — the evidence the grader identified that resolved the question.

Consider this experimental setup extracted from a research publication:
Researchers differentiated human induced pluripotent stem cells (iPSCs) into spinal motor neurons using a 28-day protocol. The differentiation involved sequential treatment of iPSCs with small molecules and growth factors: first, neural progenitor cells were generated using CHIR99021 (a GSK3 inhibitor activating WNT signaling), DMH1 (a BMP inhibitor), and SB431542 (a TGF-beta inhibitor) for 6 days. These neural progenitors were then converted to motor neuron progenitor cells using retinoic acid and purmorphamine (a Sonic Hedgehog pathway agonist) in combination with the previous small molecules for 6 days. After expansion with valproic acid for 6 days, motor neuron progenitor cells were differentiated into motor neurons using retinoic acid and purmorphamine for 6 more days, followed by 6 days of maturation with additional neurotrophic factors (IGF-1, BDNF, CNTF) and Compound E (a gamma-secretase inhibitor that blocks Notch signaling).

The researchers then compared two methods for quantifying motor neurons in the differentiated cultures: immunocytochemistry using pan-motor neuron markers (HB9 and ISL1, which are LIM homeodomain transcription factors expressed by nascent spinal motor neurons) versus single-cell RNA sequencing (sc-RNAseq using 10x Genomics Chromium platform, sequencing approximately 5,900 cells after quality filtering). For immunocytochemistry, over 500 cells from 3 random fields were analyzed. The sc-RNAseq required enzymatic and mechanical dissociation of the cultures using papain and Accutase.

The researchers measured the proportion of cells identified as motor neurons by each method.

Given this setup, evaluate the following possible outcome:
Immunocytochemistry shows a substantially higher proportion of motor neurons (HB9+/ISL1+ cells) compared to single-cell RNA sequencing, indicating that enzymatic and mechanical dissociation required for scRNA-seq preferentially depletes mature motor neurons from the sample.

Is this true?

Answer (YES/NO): YES